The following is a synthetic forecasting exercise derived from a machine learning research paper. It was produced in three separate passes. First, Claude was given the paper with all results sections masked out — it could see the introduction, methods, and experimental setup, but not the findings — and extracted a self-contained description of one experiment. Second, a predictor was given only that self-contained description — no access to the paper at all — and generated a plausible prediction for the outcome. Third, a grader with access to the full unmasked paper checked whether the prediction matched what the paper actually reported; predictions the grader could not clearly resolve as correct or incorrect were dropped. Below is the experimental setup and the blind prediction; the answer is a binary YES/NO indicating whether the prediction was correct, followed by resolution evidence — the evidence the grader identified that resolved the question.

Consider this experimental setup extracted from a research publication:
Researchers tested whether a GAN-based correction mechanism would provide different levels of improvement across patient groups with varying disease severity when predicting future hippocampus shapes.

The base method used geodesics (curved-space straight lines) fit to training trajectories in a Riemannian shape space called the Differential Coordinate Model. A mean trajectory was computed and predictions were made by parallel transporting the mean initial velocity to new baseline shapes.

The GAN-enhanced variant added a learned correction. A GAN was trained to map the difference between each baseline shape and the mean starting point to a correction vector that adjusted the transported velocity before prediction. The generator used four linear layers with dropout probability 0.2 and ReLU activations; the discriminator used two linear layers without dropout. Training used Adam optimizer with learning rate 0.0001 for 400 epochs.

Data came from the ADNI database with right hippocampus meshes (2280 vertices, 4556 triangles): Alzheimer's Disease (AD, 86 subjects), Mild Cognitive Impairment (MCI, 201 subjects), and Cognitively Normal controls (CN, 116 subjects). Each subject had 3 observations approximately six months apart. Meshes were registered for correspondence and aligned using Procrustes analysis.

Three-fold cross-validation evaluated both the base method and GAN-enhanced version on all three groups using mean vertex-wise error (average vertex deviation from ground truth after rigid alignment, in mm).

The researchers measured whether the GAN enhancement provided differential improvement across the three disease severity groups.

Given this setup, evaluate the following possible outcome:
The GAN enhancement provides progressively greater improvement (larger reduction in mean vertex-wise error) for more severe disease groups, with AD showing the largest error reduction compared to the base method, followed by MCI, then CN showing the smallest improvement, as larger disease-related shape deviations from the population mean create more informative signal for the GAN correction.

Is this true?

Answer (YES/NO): NO